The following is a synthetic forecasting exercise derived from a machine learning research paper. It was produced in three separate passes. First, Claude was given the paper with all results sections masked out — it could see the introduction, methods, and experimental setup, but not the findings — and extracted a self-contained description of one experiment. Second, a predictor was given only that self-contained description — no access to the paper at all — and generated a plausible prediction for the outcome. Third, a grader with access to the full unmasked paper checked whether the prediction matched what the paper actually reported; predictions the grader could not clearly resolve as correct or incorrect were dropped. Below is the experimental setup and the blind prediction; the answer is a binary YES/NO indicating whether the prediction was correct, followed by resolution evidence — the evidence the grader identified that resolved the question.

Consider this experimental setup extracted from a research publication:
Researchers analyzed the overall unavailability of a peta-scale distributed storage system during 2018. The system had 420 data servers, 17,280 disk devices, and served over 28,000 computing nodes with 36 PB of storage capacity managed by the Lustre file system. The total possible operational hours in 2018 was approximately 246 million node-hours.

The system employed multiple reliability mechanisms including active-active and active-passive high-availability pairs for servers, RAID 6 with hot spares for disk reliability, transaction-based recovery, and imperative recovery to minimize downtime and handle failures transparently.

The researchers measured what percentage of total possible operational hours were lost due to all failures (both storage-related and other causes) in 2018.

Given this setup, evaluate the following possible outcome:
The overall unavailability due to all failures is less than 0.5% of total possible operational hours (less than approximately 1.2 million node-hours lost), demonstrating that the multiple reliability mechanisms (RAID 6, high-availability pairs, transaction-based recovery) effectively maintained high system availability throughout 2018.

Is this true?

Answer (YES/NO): NO